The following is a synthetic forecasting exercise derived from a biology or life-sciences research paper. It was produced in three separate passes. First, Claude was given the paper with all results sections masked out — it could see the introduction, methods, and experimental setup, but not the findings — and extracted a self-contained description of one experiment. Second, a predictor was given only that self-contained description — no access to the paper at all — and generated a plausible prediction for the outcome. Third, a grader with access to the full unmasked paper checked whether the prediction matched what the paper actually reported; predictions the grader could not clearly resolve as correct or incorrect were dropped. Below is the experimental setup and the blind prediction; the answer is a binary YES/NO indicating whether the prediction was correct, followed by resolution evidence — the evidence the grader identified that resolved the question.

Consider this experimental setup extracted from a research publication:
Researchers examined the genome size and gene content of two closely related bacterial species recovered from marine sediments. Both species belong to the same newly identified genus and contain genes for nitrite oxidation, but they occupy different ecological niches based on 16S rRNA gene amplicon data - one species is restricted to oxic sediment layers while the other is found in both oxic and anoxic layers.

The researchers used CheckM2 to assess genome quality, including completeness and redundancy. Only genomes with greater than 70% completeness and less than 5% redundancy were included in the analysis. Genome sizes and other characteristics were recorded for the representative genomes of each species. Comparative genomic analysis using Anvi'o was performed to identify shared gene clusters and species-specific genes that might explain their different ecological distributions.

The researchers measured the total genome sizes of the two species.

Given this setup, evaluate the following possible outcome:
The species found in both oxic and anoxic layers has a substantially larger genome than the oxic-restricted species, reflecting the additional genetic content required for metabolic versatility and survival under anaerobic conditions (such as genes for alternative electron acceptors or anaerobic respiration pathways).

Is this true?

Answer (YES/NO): YES